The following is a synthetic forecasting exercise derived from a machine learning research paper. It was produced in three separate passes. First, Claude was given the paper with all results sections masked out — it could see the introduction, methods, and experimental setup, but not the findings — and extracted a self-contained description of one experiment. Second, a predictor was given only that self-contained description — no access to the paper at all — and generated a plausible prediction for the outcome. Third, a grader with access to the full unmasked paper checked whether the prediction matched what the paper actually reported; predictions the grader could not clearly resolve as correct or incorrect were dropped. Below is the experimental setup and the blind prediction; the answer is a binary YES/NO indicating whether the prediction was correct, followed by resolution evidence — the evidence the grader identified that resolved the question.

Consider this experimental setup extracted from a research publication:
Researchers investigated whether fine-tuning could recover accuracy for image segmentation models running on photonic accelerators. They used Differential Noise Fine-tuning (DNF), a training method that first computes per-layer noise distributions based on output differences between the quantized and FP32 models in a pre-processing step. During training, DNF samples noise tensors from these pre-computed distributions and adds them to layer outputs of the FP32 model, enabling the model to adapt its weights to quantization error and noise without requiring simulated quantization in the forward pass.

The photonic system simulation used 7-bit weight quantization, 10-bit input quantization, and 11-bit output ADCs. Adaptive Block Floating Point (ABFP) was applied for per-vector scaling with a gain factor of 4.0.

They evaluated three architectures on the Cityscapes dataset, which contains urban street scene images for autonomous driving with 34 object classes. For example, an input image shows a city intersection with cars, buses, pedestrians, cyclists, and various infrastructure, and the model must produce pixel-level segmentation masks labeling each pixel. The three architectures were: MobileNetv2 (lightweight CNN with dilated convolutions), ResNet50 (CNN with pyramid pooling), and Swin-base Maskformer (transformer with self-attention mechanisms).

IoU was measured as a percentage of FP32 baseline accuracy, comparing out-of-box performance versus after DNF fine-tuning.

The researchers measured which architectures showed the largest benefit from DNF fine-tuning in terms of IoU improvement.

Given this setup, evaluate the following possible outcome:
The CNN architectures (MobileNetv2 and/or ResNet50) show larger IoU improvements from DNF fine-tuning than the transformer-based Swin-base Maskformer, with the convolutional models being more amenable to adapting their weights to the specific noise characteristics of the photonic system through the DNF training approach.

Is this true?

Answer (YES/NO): YES